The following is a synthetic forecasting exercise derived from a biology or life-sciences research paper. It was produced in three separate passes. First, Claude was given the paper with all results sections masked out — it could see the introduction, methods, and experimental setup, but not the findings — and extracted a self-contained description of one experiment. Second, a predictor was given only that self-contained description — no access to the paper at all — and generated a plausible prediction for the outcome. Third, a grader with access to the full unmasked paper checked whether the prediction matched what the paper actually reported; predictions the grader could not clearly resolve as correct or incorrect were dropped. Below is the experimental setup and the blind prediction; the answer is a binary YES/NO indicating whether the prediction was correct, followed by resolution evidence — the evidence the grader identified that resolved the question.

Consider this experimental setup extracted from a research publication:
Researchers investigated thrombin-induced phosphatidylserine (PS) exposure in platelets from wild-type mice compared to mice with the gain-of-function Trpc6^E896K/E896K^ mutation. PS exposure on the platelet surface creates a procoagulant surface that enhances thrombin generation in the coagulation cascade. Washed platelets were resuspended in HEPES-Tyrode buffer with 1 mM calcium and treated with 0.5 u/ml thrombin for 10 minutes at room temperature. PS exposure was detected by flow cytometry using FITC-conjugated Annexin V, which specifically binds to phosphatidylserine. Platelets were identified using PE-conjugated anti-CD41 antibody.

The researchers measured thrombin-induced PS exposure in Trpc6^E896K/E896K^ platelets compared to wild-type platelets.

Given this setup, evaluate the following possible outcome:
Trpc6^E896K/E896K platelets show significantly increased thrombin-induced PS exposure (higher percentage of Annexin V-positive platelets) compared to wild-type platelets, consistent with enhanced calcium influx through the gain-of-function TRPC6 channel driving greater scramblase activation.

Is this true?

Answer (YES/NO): YES